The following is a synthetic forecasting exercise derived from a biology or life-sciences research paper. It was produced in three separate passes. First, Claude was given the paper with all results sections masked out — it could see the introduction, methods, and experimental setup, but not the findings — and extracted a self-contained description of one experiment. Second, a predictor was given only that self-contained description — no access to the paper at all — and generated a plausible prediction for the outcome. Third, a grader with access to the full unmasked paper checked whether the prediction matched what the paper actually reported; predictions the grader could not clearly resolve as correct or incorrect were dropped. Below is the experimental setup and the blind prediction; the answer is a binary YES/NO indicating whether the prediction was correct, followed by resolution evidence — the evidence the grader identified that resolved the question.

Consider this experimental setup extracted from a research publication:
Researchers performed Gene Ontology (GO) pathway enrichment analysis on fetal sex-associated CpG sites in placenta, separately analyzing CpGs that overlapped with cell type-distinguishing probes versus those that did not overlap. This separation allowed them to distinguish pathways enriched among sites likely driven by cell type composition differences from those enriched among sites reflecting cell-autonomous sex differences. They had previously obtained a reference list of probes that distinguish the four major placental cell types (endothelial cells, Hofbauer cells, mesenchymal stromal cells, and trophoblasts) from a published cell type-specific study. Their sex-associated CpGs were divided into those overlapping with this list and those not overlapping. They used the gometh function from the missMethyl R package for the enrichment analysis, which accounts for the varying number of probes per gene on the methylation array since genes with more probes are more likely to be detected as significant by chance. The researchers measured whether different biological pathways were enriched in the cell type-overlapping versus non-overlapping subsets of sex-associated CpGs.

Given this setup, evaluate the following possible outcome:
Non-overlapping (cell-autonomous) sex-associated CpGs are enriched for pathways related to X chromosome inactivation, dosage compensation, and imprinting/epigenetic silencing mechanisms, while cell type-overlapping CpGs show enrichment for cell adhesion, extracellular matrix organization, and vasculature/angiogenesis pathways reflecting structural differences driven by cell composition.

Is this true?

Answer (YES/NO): NO